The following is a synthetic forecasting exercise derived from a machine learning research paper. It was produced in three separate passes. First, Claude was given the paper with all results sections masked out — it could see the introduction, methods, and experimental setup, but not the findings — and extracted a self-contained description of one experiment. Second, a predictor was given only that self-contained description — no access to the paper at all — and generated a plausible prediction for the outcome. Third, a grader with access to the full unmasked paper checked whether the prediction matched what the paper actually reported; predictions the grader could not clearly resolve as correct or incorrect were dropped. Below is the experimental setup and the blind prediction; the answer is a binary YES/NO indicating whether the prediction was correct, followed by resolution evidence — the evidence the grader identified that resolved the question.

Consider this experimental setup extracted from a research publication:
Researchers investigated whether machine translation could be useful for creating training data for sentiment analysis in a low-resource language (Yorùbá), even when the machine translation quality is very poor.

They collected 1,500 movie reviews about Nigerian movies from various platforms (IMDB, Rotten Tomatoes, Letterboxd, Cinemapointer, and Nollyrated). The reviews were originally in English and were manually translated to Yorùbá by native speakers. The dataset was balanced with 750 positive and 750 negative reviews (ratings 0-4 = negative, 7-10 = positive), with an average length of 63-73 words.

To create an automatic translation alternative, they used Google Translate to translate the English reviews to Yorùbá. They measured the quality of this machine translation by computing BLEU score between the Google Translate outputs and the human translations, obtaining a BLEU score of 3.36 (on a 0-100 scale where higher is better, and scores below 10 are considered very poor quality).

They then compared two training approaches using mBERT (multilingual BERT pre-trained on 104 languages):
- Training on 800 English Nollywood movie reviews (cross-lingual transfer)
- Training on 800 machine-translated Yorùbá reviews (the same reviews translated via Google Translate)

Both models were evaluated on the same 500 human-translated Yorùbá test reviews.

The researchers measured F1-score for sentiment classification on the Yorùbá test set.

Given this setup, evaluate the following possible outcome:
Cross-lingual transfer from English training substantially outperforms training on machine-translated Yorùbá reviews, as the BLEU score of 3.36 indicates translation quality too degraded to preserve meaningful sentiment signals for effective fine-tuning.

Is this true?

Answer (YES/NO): NO